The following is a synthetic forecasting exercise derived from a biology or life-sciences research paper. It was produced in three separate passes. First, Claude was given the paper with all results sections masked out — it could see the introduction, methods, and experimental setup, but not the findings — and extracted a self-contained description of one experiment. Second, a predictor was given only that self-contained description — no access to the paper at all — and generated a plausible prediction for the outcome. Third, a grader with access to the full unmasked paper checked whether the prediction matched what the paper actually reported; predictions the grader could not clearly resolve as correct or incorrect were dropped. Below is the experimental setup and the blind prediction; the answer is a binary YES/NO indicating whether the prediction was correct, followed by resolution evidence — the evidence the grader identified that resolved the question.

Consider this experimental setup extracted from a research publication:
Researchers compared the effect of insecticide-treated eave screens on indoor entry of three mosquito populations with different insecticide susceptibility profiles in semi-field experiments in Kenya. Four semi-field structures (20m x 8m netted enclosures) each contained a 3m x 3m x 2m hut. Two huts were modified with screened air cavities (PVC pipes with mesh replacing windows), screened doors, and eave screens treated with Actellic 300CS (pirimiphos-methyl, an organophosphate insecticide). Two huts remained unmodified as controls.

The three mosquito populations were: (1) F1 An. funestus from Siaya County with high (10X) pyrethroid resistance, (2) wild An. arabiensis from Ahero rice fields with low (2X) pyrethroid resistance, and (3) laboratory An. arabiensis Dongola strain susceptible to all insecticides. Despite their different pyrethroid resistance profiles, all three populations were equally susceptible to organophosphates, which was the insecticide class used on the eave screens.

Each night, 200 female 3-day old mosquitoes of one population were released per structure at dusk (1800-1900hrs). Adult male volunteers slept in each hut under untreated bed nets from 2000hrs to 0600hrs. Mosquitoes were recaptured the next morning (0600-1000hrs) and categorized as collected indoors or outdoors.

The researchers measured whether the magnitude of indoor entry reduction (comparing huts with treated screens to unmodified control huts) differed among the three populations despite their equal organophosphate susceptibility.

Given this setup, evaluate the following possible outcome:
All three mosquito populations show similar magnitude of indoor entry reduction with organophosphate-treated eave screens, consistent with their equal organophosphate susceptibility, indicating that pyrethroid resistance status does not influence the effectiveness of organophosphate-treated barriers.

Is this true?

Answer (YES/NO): YES